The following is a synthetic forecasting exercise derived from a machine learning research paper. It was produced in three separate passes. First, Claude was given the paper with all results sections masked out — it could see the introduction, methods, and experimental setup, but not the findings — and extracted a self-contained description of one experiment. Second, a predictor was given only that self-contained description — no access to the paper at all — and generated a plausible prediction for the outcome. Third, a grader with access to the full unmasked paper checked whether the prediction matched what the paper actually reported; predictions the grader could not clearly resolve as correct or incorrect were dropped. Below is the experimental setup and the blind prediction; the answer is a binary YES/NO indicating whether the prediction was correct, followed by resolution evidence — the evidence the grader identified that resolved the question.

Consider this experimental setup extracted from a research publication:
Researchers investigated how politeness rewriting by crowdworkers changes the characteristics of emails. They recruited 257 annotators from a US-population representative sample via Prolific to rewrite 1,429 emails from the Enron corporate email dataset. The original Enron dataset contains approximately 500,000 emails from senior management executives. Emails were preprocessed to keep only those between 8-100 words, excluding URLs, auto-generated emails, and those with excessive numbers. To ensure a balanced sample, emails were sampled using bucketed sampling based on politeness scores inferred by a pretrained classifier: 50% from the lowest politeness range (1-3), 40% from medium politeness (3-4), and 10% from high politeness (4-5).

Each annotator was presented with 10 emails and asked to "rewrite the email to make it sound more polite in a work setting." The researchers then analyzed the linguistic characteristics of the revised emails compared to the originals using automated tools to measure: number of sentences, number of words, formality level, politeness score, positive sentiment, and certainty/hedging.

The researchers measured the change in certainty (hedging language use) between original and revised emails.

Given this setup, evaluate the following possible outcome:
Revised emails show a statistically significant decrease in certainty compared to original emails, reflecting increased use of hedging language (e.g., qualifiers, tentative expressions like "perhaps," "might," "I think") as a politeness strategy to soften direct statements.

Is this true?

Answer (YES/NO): NO